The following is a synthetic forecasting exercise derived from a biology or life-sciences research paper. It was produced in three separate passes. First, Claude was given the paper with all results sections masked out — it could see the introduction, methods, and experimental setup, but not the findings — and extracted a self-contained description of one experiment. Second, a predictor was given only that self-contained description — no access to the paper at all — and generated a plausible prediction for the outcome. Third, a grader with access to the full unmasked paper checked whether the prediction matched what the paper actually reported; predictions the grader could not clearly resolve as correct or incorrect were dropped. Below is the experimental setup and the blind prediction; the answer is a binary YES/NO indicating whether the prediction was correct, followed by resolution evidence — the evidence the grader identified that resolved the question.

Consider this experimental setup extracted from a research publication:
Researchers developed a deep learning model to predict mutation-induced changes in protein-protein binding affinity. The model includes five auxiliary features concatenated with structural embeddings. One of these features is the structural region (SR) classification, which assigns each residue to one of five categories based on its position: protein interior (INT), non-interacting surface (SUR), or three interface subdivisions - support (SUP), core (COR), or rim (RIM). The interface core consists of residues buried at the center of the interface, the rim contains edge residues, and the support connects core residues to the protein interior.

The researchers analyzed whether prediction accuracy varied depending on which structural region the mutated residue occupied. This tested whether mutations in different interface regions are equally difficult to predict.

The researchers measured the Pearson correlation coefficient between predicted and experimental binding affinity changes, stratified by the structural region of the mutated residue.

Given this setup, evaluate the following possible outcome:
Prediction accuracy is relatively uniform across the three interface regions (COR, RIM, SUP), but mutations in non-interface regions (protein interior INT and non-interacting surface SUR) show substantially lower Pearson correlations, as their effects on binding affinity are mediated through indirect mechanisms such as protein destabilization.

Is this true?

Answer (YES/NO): NO